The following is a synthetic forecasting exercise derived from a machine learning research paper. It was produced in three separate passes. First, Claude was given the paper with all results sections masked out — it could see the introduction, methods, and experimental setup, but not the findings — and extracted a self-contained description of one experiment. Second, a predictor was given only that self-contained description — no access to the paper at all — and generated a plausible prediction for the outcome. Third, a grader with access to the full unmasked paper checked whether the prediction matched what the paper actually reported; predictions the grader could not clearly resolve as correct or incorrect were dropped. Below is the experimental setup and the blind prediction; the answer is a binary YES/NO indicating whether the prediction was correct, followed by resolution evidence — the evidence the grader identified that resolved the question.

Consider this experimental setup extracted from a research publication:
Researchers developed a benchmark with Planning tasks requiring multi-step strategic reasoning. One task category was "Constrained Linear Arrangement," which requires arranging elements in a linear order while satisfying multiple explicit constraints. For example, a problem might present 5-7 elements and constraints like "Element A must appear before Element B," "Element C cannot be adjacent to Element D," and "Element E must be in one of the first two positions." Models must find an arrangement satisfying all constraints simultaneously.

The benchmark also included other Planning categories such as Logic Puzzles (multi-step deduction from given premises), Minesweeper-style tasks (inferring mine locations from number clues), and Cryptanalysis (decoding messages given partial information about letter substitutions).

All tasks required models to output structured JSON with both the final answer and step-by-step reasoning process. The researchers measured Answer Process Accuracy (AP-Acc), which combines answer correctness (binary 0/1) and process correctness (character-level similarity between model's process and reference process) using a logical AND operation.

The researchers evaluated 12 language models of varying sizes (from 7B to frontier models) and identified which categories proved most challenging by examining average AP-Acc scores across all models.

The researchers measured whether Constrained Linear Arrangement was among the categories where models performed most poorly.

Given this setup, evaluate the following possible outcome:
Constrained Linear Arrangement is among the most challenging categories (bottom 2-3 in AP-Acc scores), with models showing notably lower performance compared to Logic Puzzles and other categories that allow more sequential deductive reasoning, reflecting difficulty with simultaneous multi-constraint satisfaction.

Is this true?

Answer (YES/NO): NO